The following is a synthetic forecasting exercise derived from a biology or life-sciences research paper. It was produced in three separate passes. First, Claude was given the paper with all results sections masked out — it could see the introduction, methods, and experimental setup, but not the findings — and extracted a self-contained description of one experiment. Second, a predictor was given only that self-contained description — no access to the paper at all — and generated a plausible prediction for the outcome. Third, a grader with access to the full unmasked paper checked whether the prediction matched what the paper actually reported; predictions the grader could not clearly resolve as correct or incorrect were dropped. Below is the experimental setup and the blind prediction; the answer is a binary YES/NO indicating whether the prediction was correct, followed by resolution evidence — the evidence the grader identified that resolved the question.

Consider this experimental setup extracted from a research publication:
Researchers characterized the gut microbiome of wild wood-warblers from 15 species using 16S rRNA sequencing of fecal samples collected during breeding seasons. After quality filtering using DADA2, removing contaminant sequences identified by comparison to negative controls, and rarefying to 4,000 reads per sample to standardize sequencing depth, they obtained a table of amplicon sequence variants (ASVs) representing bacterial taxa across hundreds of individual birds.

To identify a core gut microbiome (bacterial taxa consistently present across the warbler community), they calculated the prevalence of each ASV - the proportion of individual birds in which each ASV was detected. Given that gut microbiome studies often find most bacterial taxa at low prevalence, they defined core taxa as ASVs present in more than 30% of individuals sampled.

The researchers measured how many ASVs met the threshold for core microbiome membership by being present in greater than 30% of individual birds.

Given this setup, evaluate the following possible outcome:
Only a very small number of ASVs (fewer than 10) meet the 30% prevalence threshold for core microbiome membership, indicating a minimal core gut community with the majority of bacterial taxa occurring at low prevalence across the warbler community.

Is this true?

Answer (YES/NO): NO